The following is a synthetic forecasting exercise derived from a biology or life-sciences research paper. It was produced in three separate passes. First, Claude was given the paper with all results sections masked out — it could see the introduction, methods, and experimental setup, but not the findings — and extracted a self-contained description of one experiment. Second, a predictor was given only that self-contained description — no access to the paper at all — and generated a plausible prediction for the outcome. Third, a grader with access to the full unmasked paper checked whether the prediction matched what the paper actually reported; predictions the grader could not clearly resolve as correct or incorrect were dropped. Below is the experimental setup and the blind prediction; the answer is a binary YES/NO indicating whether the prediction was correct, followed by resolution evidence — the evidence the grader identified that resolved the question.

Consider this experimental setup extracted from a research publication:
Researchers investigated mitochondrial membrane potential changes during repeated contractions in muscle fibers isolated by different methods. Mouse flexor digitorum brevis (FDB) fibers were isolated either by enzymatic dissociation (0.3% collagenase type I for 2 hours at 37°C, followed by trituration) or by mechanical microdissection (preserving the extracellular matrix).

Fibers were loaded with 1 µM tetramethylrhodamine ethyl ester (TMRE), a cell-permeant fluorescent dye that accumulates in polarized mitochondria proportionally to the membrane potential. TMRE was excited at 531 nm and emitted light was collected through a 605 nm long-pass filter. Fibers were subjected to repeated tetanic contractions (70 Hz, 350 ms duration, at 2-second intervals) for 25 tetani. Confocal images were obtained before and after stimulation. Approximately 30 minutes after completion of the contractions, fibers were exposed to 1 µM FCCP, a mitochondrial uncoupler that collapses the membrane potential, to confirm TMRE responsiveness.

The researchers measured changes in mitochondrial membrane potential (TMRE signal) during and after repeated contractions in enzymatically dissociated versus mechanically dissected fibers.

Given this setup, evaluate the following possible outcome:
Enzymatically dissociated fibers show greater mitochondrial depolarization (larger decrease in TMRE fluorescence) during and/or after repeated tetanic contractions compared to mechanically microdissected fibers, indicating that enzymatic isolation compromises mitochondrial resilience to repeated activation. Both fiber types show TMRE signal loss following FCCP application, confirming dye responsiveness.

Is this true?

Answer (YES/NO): NO